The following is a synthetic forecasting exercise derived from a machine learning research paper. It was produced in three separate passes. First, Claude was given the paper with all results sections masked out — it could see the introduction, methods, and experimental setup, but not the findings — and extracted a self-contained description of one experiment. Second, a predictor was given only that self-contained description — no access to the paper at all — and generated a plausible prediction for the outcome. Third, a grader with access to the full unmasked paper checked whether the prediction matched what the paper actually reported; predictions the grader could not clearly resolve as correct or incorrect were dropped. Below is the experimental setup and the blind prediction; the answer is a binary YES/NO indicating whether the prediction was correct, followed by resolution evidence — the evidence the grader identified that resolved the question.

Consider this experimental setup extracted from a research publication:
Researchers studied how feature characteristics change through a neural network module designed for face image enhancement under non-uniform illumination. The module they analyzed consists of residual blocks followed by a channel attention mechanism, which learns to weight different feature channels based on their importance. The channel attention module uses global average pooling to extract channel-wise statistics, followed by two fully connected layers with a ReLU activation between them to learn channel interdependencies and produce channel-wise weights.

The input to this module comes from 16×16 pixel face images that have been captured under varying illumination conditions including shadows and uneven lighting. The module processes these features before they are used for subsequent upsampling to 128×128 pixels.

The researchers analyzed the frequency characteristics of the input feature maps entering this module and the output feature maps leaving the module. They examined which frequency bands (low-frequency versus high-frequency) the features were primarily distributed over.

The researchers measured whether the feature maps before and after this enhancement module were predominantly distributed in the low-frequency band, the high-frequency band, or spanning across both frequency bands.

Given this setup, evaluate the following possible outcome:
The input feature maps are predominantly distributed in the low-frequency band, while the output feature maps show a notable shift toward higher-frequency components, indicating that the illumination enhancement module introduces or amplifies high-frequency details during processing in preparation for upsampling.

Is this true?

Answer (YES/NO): YES